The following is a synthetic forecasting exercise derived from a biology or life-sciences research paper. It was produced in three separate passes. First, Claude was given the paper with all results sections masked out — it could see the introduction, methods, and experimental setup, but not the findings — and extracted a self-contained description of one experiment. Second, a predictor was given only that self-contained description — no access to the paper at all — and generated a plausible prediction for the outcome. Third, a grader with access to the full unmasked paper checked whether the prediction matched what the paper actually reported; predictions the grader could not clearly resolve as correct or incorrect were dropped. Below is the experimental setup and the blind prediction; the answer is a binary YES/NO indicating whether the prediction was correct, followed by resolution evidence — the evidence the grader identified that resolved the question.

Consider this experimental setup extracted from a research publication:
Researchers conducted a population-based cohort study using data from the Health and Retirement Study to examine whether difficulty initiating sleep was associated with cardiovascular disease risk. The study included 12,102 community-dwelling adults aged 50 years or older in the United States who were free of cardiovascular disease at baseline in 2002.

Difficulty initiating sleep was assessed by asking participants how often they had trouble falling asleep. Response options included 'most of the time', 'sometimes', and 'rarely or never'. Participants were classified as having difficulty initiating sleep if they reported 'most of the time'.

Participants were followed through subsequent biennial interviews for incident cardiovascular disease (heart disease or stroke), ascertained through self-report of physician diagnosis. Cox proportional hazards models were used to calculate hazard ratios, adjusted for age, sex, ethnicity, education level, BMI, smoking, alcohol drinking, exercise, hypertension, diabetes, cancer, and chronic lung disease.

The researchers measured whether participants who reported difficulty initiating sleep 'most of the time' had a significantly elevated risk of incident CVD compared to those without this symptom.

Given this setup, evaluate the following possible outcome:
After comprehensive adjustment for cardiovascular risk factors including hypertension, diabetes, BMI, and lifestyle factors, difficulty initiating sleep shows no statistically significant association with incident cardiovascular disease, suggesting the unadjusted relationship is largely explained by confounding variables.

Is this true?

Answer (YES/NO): NO